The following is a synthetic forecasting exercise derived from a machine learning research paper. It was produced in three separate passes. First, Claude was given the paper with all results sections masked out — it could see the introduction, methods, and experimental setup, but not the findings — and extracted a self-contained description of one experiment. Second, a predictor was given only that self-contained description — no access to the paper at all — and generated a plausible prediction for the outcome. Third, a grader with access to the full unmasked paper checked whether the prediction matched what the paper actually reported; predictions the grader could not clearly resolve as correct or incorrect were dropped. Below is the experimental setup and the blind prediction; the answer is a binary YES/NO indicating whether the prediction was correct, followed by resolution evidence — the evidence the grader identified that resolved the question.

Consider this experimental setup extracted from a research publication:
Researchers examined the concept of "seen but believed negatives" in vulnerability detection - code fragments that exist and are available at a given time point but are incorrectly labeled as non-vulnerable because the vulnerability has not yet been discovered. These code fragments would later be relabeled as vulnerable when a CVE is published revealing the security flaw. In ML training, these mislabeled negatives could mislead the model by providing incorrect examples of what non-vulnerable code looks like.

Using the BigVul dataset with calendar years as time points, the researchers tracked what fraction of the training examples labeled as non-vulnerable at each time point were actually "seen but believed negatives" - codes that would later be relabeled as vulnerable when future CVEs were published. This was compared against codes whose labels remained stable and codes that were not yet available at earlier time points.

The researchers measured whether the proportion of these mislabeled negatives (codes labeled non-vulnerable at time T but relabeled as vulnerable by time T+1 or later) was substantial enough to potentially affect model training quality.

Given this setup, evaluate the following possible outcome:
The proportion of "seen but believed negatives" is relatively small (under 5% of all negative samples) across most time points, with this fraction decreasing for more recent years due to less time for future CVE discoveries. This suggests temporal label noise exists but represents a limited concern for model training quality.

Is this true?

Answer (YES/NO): NO